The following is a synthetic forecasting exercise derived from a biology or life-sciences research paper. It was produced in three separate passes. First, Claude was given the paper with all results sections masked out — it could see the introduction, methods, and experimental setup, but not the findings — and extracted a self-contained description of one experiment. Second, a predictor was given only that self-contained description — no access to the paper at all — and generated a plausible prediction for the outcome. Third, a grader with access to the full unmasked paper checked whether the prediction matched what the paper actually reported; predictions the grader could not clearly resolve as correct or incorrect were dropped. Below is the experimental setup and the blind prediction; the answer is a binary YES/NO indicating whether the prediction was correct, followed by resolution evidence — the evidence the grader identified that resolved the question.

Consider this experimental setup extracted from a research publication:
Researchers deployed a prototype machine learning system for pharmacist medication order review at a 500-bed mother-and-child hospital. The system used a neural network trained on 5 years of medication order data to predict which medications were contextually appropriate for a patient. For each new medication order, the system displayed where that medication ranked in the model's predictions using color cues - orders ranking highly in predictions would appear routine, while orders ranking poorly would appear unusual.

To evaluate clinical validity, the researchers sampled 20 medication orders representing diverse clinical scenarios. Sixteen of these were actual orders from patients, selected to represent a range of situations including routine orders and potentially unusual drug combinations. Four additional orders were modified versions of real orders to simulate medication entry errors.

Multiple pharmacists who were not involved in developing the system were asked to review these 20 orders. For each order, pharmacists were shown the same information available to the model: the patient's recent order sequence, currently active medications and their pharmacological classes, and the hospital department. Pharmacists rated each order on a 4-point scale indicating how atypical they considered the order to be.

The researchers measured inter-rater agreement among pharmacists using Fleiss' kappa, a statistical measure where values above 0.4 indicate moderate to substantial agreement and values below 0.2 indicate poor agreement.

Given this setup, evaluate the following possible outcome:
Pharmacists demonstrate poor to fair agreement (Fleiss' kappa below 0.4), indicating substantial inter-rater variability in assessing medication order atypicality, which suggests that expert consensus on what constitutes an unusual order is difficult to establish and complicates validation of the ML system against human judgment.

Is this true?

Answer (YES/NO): YES